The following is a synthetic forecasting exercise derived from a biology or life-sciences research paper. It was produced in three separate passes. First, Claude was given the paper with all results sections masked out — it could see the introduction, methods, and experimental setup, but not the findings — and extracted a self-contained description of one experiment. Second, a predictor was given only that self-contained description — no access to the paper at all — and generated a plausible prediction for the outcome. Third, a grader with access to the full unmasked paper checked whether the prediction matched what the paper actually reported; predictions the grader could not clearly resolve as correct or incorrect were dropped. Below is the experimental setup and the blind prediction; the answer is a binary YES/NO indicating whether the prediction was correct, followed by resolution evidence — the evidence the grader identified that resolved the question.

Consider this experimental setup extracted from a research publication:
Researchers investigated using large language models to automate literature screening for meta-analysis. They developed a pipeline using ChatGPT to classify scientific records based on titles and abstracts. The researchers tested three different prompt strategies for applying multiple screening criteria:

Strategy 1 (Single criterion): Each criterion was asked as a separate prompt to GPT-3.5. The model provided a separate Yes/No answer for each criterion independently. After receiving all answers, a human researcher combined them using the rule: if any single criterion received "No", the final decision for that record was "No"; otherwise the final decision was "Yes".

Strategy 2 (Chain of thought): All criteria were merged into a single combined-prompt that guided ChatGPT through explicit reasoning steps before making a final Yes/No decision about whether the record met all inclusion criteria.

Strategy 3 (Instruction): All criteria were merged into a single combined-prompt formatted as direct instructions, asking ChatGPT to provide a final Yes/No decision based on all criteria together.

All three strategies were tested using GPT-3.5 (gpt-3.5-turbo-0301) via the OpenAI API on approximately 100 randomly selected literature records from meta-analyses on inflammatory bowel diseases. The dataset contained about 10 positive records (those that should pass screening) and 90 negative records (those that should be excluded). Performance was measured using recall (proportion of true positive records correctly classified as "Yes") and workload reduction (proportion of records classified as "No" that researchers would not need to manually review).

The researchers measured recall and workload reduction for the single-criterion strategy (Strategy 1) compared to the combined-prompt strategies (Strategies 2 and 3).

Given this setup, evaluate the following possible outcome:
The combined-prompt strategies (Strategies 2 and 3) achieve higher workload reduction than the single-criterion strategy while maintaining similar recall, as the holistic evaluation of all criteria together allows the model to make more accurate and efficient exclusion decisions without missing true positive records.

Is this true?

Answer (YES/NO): NO